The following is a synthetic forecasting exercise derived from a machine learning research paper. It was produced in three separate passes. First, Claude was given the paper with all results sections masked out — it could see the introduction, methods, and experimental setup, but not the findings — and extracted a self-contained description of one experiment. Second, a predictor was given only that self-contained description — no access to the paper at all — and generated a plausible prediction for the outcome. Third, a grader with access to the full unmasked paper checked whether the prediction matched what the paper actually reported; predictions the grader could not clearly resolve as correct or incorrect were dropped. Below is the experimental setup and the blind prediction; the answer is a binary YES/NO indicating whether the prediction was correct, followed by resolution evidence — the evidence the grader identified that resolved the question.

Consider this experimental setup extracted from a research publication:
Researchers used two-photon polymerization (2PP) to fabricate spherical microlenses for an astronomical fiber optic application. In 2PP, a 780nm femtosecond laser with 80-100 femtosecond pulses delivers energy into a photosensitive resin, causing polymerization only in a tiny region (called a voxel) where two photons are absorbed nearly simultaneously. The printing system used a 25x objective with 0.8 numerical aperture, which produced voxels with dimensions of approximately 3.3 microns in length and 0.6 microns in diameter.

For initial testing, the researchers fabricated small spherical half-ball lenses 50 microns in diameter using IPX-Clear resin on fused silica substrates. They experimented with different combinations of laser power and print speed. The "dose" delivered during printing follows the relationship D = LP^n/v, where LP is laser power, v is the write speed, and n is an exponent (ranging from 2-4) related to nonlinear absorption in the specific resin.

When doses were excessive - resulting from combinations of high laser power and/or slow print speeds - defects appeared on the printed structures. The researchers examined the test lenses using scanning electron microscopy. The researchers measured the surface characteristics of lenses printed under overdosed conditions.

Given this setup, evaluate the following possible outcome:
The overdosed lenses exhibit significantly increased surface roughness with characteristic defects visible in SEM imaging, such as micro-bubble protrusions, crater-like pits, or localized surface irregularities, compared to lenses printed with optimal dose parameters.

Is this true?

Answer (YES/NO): YES